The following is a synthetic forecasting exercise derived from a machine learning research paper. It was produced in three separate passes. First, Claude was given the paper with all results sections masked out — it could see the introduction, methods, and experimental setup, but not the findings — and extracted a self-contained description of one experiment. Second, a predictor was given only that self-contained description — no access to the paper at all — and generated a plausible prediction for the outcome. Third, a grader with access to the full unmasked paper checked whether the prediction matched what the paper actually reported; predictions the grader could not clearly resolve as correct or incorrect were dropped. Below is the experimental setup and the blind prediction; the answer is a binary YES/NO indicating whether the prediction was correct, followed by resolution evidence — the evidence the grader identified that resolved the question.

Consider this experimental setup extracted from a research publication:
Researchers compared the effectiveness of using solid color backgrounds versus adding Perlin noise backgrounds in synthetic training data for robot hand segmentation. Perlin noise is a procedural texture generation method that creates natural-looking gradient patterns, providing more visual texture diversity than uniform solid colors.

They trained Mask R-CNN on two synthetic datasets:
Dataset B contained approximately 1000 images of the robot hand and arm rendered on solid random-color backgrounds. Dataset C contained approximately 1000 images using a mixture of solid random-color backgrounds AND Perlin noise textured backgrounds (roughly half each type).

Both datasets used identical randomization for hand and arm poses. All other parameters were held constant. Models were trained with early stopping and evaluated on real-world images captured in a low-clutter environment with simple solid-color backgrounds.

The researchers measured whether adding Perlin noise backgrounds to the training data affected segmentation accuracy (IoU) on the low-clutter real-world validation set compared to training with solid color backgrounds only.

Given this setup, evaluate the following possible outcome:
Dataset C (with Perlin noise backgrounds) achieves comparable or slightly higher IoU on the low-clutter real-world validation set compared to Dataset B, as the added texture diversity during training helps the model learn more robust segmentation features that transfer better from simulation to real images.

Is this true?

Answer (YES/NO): YES